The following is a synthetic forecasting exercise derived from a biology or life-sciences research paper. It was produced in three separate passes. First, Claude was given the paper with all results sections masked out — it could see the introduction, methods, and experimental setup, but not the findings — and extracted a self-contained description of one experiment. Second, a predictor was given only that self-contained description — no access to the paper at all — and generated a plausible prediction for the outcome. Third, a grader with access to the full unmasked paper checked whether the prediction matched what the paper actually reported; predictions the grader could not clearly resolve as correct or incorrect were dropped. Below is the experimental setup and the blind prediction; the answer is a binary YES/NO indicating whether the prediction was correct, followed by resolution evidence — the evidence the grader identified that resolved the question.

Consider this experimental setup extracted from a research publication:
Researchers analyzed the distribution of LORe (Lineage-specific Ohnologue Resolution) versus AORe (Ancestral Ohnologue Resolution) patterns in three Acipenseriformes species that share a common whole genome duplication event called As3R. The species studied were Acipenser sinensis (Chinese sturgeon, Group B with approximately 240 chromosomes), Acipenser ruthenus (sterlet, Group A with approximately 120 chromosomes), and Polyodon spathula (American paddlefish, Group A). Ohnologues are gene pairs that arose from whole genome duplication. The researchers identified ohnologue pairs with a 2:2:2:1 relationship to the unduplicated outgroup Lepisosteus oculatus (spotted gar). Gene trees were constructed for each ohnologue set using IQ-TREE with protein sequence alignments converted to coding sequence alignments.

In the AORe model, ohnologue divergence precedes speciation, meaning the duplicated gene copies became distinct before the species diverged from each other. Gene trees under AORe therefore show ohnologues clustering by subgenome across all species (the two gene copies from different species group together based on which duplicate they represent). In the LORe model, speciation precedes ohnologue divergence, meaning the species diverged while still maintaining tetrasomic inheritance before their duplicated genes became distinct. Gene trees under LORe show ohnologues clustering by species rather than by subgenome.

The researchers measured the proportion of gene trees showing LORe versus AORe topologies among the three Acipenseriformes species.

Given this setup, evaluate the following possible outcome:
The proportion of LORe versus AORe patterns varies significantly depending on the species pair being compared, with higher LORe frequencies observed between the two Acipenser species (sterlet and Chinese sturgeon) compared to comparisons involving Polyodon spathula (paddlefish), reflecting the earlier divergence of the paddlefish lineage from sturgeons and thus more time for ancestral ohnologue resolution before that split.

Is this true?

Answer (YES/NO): NO